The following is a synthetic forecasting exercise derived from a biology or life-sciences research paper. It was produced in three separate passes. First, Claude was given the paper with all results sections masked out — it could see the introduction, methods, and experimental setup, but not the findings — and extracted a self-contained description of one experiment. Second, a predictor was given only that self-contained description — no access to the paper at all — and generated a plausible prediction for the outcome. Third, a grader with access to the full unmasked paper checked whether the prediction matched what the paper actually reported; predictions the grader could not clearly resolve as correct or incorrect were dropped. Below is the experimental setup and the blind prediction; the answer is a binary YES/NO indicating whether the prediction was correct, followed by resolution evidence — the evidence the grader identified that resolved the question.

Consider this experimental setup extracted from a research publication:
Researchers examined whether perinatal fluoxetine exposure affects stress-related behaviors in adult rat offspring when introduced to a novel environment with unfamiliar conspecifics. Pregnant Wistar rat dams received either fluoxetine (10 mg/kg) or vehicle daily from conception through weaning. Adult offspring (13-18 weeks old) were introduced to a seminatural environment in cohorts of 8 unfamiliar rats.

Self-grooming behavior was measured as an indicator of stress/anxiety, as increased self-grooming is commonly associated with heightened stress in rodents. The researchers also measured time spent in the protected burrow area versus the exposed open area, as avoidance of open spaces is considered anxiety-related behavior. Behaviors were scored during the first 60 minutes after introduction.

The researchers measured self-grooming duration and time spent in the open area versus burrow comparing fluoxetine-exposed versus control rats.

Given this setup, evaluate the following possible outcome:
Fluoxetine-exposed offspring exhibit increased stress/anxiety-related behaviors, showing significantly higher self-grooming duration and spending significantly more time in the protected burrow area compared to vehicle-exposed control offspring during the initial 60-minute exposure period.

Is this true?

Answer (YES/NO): NO